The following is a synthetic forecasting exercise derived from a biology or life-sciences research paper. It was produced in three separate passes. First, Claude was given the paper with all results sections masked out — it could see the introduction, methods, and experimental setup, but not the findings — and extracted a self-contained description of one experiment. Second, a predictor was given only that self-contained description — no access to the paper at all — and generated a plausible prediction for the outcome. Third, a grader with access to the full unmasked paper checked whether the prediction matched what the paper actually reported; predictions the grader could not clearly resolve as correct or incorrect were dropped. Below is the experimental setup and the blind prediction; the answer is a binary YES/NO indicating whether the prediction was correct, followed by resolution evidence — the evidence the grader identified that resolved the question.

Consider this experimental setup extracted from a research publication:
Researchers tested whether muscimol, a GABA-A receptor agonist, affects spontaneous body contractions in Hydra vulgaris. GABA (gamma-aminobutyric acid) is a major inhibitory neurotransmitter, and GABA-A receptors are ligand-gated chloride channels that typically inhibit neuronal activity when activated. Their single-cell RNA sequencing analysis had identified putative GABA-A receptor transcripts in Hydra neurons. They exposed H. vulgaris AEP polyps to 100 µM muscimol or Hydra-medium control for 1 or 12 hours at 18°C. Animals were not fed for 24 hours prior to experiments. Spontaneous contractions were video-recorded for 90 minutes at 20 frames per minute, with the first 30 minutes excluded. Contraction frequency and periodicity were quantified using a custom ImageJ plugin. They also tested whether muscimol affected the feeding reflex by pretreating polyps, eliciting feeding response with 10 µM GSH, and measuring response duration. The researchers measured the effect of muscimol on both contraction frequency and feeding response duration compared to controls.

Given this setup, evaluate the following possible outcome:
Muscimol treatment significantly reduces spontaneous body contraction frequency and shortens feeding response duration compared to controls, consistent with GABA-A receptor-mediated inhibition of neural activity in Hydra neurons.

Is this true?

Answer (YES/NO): NO